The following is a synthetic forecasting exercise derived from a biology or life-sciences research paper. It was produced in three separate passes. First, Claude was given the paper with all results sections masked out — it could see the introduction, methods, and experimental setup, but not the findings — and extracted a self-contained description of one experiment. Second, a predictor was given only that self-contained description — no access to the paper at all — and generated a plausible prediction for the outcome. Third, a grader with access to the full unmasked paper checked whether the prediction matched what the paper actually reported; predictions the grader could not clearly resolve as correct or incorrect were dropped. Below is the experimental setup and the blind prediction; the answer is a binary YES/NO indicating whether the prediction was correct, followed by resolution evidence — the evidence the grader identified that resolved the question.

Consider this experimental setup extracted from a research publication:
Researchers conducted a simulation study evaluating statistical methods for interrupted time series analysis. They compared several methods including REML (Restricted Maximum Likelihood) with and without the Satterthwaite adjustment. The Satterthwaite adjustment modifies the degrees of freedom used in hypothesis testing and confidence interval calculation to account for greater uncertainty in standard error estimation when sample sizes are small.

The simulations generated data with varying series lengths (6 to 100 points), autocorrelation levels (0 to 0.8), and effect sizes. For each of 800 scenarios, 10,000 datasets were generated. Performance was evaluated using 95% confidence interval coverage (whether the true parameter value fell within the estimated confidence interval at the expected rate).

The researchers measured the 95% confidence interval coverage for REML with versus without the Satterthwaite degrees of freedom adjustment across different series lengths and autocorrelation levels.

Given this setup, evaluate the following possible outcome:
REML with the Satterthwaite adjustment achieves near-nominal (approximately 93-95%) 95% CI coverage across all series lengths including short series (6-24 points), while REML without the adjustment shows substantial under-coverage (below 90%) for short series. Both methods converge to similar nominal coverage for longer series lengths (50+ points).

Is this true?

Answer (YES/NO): NO